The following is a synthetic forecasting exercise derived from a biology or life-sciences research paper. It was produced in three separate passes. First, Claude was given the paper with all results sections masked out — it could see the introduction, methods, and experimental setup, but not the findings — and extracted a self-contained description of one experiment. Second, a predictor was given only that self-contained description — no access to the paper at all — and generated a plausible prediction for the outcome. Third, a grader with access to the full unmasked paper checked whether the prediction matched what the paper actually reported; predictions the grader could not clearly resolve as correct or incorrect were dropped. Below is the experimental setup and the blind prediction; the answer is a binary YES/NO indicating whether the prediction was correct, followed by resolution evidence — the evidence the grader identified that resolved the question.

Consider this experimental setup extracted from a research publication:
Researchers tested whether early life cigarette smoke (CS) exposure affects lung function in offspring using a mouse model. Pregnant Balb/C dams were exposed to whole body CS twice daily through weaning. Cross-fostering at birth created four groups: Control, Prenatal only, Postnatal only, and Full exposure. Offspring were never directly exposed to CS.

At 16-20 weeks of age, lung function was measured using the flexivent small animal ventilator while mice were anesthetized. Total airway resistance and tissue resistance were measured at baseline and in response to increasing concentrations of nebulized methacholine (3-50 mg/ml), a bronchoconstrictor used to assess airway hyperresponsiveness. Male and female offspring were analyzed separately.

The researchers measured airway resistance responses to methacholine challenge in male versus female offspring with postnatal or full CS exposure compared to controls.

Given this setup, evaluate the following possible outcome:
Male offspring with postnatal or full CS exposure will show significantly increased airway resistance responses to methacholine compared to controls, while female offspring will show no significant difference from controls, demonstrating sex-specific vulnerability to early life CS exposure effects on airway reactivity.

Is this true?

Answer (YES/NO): NO